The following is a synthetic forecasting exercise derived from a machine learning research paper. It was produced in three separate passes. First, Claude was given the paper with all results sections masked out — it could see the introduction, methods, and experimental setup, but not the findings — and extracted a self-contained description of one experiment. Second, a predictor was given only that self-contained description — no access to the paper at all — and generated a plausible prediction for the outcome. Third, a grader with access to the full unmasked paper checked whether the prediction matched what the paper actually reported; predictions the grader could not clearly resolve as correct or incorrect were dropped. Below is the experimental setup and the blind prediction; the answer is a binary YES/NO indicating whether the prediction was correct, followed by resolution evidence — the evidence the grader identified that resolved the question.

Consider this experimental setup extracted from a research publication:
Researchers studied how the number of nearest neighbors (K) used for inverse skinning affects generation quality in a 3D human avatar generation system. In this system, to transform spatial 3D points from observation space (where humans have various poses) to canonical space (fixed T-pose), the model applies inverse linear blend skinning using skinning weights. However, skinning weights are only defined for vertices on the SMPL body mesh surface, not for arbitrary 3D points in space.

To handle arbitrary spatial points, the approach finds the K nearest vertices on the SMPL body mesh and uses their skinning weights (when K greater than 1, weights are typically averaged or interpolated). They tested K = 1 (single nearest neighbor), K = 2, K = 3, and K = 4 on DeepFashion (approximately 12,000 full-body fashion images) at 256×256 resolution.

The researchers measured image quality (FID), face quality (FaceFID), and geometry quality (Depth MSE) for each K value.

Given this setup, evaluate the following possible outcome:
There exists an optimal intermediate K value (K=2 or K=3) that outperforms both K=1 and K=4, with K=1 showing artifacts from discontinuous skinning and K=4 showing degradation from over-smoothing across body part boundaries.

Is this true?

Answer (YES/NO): NO